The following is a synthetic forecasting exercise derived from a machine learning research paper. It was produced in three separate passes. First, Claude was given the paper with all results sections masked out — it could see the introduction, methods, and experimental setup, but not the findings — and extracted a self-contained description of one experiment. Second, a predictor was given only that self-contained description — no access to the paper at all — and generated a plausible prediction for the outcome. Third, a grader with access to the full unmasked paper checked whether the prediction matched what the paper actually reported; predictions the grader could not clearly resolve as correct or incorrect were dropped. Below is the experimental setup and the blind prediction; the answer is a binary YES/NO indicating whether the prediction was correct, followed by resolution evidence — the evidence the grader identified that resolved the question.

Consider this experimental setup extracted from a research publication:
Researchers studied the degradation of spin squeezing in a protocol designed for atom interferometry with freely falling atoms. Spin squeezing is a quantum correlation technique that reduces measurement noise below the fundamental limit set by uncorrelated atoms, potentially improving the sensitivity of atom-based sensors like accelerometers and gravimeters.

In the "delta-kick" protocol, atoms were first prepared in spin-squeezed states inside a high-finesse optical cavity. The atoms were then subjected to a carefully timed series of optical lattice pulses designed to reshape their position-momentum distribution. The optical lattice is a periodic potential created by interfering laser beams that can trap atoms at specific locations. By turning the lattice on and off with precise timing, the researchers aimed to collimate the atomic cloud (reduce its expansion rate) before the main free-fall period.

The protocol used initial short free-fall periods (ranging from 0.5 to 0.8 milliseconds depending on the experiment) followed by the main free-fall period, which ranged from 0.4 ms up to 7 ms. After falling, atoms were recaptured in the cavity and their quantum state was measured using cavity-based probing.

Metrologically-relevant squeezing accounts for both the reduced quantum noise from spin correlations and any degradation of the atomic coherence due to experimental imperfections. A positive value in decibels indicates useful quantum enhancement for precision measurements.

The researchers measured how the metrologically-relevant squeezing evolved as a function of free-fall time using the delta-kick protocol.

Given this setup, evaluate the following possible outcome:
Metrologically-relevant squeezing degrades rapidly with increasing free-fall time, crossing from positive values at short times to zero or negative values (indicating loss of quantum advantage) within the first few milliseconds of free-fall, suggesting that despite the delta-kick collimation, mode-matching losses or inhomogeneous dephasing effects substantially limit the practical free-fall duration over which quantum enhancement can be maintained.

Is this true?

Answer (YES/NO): YES